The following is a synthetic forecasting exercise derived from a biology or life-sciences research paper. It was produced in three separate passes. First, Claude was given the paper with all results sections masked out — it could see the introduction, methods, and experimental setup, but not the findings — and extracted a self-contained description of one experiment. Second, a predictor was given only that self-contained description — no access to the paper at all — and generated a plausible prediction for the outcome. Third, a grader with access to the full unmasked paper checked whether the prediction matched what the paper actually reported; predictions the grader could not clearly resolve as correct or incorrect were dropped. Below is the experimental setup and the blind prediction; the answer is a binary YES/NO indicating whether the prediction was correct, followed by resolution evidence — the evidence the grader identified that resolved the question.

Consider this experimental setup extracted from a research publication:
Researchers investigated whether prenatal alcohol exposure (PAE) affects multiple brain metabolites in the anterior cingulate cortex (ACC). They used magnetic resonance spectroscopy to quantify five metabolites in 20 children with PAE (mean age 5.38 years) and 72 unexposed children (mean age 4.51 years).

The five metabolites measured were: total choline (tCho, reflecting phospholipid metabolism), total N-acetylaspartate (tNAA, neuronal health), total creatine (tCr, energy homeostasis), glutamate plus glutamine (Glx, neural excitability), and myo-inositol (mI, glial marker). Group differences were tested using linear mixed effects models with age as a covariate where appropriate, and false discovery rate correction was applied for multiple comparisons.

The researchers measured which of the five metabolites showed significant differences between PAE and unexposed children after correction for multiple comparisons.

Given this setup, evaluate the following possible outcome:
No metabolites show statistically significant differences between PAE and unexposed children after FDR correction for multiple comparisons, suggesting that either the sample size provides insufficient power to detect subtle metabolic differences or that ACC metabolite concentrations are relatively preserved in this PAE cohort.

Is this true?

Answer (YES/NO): YES